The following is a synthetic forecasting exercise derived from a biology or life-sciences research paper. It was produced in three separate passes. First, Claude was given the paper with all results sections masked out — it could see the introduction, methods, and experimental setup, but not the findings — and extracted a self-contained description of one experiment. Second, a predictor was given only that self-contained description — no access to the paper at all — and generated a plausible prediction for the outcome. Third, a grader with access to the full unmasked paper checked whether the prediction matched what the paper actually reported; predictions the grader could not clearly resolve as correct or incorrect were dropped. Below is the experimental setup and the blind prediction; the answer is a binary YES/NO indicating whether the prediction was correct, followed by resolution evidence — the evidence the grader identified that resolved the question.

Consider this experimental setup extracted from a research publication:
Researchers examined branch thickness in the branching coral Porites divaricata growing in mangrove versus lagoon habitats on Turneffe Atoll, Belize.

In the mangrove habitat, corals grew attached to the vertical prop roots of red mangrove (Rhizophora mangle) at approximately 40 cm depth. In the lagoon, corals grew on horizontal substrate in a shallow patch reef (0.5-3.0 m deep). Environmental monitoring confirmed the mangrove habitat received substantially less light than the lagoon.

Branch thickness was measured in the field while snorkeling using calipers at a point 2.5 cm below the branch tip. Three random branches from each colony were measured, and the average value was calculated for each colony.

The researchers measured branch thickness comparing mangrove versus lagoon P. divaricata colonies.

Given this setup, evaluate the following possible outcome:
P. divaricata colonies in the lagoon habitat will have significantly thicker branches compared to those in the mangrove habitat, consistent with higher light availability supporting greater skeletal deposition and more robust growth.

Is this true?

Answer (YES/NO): NO